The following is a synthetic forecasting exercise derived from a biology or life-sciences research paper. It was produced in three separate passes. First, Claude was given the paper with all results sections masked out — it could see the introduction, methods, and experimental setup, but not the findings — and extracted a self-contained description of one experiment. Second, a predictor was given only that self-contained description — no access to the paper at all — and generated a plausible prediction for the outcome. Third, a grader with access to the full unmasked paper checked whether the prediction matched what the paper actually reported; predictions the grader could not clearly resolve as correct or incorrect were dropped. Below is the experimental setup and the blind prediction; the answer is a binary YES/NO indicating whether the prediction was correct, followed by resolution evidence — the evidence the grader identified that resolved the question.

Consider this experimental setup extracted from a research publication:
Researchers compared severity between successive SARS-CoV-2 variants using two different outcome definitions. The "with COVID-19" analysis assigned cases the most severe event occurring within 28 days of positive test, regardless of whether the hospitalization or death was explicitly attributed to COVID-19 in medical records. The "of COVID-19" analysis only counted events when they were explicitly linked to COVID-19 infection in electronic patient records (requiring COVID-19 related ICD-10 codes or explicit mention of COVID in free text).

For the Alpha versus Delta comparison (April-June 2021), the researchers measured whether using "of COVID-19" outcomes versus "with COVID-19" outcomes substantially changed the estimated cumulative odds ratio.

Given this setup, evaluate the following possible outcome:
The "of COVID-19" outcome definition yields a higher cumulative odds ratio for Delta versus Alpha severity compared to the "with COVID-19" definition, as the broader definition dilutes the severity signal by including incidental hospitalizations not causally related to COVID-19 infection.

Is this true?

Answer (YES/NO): YES